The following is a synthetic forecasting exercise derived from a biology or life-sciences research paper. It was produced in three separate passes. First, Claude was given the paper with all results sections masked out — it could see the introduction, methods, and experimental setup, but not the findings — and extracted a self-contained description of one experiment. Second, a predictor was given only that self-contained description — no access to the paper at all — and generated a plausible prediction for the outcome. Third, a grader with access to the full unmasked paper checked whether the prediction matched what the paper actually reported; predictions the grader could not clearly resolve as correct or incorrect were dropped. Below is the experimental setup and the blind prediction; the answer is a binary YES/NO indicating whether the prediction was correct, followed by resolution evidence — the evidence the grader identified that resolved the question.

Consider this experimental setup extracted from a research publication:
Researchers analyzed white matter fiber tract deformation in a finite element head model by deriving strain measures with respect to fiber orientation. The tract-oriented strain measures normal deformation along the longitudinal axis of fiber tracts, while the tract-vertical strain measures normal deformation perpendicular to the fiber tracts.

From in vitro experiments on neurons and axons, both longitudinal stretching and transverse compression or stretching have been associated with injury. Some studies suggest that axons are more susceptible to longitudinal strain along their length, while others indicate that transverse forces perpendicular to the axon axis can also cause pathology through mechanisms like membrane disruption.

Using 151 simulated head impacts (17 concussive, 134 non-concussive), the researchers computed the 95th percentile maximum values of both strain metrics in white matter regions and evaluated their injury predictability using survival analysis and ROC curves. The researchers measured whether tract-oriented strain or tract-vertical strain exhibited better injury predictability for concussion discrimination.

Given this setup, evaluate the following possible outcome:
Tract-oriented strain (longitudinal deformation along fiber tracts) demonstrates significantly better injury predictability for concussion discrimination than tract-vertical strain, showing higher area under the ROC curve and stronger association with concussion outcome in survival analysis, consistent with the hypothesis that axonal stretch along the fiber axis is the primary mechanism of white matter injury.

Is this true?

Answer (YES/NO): NO